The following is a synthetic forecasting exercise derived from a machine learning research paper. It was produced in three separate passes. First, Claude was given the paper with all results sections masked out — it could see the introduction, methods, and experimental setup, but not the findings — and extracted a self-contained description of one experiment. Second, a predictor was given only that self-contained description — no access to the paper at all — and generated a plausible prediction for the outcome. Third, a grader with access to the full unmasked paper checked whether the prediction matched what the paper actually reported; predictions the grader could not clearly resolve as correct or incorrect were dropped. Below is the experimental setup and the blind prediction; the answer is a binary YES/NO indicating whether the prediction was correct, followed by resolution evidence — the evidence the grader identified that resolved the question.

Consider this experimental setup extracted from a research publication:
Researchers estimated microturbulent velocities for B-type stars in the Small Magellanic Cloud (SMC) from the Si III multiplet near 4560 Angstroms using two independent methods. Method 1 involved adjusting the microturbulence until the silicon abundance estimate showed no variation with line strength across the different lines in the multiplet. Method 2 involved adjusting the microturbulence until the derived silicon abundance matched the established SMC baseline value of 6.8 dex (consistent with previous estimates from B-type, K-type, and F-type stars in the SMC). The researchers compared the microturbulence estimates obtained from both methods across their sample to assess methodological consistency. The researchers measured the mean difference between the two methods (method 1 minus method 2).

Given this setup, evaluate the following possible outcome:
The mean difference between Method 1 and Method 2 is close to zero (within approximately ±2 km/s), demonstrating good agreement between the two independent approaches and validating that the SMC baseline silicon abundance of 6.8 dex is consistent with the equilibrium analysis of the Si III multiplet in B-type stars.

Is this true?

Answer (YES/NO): YES